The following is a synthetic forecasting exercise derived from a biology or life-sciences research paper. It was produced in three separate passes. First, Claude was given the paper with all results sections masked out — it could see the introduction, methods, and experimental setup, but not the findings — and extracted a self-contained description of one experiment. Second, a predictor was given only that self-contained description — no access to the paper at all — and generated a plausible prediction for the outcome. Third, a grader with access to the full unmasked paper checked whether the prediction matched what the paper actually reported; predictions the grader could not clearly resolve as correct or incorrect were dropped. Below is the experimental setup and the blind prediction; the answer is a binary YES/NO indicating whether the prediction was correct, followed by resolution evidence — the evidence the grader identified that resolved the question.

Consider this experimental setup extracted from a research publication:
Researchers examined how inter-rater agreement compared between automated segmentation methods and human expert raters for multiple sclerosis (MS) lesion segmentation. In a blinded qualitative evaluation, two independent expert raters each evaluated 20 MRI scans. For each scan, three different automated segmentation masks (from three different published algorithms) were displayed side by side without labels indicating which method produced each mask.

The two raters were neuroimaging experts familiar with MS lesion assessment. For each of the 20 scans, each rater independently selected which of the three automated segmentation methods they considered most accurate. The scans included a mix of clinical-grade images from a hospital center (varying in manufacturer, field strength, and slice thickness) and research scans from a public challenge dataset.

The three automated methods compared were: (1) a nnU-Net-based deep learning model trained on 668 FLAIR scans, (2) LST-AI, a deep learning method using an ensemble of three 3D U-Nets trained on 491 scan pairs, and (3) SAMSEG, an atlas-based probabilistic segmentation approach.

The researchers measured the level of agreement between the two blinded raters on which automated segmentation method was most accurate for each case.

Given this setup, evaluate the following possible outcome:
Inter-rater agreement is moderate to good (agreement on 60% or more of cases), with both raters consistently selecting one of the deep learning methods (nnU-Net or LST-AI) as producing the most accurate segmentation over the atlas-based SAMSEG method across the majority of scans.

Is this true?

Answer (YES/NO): YES